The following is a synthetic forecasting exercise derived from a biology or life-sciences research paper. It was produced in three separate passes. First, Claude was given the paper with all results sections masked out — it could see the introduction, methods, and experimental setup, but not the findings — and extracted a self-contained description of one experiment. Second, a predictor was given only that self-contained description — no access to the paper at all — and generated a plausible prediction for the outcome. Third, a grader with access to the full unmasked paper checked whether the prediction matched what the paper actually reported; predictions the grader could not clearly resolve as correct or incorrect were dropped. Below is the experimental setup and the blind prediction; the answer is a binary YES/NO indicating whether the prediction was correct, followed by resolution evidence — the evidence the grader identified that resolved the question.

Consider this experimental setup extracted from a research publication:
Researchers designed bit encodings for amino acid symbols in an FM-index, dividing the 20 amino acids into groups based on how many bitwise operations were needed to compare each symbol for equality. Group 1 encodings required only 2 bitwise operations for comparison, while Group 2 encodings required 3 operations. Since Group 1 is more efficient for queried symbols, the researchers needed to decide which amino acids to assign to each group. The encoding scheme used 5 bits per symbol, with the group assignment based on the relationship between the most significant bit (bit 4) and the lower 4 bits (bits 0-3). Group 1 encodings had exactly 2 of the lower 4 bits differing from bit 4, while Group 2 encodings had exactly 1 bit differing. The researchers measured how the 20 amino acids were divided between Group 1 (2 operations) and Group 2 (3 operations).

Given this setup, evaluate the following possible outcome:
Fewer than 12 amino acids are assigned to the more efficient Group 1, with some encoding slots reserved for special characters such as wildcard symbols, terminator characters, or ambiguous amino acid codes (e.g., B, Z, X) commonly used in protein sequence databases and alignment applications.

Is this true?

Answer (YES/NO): NO